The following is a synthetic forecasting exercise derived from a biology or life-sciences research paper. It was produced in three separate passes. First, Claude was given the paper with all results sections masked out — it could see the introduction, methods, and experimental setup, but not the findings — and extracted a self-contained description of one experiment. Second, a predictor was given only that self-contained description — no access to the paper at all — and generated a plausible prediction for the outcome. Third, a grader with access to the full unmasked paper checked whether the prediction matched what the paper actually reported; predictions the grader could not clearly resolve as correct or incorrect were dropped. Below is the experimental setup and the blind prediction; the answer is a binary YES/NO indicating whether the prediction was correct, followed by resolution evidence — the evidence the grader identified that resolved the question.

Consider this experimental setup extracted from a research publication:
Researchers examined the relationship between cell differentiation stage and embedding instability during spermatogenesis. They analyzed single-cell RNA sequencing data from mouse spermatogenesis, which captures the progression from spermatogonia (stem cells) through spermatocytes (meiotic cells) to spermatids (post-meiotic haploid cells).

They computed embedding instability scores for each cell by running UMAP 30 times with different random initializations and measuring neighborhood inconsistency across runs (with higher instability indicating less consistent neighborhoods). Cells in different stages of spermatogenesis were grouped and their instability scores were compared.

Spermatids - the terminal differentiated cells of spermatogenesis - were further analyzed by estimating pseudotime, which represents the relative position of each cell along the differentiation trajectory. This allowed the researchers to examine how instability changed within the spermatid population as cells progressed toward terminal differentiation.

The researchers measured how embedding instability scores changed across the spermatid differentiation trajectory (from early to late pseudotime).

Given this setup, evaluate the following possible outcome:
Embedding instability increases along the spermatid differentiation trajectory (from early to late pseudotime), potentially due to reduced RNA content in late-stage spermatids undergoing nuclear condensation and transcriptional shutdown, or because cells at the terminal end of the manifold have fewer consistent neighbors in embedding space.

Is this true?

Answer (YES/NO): NO